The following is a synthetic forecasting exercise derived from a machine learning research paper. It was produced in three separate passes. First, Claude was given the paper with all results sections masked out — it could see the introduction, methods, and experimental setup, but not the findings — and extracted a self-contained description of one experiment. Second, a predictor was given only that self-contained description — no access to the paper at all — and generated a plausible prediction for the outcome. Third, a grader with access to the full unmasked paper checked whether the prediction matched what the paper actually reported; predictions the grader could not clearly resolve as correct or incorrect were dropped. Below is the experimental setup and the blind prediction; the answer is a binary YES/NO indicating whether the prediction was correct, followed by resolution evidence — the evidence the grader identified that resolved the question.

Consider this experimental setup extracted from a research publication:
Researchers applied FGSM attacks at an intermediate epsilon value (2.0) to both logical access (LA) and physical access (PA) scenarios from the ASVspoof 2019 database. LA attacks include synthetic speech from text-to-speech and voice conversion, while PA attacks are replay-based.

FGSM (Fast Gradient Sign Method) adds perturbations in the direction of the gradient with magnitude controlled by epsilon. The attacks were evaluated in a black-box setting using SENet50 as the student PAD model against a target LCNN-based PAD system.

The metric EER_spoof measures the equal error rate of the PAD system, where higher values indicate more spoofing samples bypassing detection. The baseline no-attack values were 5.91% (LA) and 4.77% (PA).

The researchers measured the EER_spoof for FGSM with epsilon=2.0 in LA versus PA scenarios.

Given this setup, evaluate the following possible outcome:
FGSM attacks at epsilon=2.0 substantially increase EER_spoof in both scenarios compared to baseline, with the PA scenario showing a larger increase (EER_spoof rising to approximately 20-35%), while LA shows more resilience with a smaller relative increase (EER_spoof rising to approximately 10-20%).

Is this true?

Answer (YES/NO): NO